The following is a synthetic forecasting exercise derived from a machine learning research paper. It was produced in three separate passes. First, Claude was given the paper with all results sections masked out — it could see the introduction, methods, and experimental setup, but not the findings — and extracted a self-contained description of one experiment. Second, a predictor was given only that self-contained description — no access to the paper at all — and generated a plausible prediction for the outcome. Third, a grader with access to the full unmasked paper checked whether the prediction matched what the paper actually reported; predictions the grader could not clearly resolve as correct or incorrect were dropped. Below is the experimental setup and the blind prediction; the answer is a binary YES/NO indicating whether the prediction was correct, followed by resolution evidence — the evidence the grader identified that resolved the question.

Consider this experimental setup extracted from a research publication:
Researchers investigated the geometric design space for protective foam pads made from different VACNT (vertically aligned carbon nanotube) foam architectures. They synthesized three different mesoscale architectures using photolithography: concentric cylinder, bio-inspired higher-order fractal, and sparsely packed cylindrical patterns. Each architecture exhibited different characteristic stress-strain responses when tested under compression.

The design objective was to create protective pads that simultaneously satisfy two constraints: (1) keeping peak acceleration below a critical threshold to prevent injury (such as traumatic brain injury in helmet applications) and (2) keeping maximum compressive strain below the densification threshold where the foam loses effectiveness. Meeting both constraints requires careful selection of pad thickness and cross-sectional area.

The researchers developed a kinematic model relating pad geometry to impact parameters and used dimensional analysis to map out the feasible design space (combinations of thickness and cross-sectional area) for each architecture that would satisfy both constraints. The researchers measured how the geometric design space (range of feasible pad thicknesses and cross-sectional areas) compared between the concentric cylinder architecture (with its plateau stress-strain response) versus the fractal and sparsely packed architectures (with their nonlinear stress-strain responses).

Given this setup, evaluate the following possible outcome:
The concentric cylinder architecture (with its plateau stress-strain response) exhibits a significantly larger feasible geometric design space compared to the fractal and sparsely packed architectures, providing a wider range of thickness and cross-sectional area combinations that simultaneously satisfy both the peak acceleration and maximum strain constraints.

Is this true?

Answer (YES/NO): NO